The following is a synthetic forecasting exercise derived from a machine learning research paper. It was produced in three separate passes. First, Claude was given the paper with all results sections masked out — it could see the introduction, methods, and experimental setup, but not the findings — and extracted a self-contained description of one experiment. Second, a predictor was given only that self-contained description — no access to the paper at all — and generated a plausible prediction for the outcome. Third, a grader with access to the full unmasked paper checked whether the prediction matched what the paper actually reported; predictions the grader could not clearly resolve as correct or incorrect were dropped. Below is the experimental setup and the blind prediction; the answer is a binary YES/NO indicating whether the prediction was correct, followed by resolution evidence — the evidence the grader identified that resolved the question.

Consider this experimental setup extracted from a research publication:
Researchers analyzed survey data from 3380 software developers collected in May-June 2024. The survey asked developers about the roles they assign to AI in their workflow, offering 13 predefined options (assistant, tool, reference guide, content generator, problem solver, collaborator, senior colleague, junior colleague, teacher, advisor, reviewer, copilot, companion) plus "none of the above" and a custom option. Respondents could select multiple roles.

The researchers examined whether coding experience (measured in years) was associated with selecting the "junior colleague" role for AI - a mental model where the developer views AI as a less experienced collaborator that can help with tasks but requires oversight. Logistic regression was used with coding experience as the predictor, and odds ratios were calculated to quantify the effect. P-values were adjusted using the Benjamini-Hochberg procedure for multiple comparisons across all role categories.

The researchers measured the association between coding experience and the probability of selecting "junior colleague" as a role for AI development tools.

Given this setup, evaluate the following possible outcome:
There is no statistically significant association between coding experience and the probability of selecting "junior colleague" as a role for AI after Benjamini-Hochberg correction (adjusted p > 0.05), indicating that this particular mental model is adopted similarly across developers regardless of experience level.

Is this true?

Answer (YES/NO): NO